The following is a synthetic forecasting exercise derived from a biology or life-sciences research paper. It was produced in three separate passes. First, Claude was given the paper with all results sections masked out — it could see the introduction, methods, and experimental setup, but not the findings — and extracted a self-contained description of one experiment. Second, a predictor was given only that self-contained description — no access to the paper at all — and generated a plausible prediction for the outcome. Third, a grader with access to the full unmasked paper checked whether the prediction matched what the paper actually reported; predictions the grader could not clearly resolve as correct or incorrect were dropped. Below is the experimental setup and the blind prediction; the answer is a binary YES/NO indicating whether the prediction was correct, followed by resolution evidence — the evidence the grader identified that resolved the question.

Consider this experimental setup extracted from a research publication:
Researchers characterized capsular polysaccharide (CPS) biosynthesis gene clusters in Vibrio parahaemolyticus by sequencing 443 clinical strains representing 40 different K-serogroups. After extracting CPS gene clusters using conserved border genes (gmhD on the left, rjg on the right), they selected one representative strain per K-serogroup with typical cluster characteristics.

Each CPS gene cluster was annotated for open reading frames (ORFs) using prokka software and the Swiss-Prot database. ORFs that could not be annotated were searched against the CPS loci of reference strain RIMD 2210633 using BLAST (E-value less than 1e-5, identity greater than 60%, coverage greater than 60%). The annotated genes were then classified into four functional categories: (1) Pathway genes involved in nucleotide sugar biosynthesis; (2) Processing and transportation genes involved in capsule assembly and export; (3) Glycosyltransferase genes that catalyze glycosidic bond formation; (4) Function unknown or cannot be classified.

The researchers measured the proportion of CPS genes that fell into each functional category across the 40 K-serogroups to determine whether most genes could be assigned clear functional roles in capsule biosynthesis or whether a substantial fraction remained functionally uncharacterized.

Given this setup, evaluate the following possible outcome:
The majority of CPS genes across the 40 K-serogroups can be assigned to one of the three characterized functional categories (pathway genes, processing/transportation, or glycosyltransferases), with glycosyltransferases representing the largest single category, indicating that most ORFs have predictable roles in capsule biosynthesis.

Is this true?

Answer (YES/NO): NO